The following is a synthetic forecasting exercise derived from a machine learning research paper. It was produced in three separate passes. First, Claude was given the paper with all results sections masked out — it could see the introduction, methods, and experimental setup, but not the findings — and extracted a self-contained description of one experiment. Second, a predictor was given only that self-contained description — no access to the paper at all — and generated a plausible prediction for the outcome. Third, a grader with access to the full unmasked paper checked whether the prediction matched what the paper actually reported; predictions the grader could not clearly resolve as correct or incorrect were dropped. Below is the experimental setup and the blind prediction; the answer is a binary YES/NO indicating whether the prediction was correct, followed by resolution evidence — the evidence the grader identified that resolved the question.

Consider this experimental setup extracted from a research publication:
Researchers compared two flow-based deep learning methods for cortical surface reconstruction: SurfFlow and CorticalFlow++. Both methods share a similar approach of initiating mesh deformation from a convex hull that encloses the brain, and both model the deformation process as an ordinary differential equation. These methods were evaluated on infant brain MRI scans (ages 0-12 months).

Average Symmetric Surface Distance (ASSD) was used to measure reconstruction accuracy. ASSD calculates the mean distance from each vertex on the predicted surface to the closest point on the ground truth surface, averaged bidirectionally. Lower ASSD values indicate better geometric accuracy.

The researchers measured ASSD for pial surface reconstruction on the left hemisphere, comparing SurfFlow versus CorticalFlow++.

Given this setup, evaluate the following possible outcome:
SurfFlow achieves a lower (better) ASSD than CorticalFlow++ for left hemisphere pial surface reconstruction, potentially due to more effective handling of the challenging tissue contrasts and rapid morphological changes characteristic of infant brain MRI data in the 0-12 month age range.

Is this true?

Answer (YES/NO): YES